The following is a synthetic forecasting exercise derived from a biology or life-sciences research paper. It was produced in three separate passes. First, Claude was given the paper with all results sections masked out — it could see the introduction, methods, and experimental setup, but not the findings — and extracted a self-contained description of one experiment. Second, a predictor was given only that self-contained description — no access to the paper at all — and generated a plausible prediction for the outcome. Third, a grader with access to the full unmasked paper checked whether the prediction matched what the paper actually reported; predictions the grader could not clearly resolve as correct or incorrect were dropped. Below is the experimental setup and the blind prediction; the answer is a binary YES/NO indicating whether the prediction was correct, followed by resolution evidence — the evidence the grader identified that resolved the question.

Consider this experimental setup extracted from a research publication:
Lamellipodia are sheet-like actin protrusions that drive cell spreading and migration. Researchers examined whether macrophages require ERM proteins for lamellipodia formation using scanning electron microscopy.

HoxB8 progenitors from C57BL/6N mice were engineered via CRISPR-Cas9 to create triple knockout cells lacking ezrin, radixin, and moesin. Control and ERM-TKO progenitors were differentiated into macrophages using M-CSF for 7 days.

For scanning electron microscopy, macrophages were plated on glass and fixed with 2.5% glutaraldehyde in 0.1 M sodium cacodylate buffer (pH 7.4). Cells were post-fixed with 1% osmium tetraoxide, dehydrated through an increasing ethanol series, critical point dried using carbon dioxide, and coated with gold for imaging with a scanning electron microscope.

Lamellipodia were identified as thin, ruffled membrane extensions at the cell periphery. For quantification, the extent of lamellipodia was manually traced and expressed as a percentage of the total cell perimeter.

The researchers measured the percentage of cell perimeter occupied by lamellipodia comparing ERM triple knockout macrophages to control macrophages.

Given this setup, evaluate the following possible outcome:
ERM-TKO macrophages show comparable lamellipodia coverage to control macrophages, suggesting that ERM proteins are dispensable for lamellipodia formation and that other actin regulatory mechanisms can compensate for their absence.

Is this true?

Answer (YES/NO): YES